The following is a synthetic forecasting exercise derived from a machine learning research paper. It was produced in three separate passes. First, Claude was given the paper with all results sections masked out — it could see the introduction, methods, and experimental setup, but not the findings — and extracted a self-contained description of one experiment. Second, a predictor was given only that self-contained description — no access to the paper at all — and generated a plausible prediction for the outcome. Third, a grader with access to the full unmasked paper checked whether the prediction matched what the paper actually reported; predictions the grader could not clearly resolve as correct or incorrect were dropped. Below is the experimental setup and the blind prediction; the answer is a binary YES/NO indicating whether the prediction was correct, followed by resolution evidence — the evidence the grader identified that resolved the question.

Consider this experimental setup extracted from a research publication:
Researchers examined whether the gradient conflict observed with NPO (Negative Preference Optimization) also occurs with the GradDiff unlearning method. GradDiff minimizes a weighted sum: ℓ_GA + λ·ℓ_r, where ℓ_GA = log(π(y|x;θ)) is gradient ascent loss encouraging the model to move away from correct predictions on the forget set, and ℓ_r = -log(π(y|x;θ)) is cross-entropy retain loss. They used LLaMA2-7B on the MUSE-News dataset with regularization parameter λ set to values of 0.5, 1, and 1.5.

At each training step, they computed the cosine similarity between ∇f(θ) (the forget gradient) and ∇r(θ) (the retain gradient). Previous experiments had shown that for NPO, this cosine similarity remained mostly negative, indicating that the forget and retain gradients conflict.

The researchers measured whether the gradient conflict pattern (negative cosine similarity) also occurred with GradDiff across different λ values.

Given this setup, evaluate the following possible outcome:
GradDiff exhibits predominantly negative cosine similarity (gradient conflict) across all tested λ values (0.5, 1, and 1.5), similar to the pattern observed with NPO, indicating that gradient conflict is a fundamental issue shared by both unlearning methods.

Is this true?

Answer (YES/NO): YES